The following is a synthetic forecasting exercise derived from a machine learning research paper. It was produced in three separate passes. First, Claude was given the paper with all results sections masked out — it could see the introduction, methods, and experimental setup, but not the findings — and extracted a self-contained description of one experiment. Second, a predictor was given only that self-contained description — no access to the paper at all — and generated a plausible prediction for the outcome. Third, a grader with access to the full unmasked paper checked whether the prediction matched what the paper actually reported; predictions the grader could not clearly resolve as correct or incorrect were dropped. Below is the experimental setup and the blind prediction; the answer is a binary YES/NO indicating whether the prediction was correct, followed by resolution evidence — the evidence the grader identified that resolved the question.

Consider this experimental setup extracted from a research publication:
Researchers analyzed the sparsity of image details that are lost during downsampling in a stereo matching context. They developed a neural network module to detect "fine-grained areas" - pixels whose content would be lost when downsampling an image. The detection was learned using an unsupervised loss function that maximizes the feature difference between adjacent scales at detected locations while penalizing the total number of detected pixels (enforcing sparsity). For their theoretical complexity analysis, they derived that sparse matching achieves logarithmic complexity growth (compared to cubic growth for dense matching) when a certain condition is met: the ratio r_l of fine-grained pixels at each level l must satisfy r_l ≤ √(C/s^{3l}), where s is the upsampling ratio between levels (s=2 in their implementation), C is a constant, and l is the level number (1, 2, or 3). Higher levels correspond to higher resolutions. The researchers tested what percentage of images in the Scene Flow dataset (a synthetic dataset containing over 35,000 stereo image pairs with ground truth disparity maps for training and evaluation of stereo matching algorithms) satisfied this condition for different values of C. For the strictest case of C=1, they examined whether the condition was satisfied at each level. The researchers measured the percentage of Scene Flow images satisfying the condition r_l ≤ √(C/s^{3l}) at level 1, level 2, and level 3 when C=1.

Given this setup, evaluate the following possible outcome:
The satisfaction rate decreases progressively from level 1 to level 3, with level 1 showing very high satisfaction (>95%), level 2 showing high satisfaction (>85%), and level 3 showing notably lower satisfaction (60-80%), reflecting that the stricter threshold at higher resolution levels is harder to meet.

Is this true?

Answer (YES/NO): NO